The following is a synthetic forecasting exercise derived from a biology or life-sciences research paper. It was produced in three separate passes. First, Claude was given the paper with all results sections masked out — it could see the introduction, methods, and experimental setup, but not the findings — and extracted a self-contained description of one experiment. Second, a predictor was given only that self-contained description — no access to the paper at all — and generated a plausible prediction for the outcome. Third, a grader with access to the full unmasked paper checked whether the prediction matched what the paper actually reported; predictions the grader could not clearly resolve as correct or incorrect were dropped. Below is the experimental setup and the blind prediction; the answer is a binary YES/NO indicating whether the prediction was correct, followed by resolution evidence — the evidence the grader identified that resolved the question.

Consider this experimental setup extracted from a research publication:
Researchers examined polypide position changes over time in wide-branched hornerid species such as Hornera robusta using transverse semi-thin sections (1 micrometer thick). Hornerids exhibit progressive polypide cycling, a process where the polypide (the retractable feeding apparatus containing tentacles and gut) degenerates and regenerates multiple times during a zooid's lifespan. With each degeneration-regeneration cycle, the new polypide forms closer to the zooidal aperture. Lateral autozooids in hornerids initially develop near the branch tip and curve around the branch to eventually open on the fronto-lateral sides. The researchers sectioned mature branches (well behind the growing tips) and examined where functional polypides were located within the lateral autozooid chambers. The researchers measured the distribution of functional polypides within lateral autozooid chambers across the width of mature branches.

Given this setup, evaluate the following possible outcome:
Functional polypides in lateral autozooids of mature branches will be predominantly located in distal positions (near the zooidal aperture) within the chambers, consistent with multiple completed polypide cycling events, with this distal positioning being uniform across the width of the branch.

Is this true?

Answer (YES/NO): NO